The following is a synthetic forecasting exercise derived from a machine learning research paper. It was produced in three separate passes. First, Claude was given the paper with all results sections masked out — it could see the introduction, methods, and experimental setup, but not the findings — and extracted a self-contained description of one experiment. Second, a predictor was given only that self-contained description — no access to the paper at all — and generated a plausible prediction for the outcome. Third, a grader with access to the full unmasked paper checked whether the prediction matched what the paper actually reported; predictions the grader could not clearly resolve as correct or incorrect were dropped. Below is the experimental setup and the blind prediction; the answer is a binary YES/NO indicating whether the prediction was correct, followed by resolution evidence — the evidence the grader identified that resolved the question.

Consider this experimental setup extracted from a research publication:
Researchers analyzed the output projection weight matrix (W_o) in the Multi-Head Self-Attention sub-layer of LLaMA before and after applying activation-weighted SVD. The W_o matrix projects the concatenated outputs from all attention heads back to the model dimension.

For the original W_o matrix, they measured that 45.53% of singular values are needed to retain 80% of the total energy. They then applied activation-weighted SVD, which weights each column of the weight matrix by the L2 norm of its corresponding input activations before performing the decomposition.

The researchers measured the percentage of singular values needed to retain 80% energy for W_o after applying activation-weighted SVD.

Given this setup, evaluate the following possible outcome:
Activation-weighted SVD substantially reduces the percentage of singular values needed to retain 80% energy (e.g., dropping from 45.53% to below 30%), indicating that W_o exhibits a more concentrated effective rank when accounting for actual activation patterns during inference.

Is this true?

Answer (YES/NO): YES